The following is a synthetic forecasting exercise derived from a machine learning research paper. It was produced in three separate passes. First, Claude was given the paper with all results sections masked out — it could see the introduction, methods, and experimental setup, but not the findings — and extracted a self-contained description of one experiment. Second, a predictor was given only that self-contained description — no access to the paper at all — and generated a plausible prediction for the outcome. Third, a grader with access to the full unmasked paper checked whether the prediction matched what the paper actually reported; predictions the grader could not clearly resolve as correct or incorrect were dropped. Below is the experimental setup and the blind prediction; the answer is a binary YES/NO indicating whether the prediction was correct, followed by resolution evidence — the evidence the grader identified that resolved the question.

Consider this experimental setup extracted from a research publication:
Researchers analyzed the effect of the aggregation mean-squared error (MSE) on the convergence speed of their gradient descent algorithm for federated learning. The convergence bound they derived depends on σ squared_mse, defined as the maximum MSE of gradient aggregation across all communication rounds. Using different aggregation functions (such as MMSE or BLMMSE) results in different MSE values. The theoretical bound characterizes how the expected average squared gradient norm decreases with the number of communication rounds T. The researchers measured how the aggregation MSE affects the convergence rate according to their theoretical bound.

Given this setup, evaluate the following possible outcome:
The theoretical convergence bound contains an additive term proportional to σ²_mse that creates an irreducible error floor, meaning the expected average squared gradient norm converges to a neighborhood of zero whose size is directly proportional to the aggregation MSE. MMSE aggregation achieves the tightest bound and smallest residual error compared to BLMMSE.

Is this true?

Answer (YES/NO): NO